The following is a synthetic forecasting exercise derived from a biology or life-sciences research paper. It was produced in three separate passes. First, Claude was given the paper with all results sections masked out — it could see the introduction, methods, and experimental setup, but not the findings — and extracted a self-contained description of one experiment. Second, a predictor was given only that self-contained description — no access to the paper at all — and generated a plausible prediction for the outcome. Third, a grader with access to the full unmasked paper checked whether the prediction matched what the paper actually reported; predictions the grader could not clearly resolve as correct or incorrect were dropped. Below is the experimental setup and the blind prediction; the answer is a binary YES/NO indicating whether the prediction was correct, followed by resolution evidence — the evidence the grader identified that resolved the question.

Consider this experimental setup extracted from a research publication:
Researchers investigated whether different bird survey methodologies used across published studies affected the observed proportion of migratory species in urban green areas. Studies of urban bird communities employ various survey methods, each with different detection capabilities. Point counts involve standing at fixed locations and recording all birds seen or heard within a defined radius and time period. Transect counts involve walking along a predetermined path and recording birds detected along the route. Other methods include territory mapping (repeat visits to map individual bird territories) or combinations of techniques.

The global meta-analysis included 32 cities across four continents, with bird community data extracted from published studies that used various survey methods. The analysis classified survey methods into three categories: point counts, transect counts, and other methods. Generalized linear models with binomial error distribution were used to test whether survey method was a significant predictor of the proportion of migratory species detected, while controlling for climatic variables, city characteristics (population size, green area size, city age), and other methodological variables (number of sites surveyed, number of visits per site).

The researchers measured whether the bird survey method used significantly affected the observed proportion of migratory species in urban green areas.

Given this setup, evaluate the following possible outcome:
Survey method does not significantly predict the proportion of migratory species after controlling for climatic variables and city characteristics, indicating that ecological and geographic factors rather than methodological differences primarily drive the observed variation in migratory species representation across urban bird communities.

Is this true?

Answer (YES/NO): YES